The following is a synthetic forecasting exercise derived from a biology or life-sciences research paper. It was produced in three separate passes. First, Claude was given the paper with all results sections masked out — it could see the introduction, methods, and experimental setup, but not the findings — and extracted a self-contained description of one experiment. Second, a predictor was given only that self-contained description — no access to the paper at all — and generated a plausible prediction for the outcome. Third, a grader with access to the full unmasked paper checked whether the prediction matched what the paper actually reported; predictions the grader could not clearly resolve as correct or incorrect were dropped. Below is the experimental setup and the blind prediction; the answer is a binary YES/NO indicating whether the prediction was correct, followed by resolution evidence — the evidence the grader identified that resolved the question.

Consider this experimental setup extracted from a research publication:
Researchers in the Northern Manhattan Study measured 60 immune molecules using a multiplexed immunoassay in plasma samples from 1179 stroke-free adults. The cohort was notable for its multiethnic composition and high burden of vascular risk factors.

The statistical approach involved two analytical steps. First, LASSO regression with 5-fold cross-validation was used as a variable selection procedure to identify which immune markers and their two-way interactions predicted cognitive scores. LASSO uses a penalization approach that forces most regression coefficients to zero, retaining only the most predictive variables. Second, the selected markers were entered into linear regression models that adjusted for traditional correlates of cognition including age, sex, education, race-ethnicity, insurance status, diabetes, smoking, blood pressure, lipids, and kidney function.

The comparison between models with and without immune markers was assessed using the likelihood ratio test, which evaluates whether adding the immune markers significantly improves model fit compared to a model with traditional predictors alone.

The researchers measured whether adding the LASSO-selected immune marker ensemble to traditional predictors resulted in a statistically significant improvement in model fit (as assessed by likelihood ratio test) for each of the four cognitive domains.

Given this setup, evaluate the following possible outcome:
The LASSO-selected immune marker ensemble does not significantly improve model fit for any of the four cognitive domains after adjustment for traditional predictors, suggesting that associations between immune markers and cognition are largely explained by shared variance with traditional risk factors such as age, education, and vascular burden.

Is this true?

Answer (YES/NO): NO